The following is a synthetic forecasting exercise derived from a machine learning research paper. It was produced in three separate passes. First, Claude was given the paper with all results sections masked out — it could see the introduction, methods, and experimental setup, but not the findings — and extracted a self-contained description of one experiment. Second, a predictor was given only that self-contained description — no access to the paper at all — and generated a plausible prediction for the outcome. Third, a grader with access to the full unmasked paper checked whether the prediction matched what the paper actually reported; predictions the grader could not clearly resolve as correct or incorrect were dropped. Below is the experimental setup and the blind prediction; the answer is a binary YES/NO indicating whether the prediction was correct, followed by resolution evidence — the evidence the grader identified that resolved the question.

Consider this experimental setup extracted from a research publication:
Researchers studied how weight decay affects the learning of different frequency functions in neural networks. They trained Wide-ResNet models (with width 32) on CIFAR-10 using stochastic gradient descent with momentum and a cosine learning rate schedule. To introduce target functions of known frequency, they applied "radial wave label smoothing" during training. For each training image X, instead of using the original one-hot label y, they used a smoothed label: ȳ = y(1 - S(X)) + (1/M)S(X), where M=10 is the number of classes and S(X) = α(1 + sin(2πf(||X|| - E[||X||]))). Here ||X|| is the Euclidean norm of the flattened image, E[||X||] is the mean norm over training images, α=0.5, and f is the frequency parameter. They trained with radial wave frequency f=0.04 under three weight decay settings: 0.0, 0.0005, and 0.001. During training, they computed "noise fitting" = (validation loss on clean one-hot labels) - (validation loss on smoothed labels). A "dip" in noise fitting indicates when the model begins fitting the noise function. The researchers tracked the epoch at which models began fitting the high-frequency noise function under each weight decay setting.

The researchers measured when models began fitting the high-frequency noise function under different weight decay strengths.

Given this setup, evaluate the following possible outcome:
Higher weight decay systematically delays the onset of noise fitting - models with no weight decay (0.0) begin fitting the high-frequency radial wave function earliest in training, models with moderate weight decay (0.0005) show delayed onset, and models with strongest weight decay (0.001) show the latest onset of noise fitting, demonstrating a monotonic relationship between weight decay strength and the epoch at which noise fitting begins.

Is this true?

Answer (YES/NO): YES